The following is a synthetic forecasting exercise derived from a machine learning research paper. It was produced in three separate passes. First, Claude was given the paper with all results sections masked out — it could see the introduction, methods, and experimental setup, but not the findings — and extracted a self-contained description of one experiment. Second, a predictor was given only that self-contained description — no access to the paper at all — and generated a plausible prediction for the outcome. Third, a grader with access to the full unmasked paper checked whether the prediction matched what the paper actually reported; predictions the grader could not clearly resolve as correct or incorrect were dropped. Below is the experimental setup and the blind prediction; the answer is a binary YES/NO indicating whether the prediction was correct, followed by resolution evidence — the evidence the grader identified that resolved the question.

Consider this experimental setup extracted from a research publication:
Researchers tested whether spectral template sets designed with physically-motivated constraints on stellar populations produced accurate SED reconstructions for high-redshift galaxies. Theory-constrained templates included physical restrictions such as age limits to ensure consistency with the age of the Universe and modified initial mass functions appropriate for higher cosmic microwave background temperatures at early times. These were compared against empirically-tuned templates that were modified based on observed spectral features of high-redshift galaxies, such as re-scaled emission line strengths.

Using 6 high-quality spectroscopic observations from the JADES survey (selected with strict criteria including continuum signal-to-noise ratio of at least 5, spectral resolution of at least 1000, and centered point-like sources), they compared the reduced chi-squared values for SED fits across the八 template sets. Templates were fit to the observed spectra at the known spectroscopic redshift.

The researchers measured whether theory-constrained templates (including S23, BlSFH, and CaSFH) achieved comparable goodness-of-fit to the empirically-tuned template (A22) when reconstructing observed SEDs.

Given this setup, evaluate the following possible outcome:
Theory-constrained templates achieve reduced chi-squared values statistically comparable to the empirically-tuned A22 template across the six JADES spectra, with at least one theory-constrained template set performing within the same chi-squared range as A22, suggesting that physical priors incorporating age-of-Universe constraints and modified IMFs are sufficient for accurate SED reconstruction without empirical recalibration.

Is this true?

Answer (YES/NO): NO